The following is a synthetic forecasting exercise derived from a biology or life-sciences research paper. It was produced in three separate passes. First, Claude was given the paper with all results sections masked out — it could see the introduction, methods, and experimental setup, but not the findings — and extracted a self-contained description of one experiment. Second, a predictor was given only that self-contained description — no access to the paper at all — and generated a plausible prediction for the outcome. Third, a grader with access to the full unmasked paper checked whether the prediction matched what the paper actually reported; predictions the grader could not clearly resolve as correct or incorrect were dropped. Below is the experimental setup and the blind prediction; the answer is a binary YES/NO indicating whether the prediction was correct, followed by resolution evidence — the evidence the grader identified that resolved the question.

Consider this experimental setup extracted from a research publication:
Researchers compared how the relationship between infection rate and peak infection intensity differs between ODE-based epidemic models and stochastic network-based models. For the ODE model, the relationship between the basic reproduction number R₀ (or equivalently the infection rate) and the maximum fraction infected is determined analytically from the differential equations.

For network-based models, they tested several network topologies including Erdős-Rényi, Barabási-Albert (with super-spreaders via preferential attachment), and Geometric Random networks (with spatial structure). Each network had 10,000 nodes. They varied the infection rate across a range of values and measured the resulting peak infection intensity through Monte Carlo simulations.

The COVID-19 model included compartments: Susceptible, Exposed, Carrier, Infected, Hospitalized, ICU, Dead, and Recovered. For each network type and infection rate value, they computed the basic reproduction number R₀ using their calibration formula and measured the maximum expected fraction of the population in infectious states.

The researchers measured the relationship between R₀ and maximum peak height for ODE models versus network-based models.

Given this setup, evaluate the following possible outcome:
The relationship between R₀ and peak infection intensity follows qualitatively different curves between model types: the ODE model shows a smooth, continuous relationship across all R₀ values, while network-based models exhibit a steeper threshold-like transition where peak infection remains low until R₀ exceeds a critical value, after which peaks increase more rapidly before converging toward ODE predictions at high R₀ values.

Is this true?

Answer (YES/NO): NO